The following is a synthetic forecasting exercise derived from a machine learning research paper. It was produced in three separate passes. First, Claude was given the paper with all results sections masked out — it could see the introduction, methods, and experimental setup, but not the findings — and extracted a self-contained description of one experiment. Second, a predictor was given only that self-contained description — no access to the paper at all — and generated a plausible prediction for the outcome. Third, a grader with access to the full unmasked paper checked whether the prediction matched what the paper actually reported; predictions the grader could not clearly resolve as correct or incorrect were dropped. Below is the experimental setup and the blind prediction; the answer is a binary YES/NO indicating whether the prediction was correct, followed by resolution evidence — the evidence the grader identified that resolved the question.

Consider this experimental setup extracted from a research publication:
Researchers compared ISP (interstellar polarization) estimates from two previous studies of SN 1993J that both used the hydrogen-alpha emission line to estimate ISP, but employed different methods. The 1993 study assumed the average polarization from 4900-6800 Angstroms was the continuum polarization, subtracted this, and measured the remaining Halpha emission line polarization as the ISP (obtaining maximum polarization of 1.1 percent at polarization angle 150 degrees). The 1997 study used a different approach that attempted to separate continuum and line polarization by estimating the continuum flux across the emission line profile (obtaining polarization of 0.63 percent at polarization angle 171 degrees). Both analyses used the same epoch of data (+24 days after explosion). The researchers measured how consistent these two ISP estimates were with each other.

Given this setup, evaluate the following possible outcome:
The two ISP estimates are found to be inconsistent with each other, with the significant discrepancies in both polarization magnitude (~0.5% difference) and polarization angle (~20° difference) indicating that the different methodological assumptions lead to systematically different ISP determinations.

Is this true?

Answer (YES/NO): YES